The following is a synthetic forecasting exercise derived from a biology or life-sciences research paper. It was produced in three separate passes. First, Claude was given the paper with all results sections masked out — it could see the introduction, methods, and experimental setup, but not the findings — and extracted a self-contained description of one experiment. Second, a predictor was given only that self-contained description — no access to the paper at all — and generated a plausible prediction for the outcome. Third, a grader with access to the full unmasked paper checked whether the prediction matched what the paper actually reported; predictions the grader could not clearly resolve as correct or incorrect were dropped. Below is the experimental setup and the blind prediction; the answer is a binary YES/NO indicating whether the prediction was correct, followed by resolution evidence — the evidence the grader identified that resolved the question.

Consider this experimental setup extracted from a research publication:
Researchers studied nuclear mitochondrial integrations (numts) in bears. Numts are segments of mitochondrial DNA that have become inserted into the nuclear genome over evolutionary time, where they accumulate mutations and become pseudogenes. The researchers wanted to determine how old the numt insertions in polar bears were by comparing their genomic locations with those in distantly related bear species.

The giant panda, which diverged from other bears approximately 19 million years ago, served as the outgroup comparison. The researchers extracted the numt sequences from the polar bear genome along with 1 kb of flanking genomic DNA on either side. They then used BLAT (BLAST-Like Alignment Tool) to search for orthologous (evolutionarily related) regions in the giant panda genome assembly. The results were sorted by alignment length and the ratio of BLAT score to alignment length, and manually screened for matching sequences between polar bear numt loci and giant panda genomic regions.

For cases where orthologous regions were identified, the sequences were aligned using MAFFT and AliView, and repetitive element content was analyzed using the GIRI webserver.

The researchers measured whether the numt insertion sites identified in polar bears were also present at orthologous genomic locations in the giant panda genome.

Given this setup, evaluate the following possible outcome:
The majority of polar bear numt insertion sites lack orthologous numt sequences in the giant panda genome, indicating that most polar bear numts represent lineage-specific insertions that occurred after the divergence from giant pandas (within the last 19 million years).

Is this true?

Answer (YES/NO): NO